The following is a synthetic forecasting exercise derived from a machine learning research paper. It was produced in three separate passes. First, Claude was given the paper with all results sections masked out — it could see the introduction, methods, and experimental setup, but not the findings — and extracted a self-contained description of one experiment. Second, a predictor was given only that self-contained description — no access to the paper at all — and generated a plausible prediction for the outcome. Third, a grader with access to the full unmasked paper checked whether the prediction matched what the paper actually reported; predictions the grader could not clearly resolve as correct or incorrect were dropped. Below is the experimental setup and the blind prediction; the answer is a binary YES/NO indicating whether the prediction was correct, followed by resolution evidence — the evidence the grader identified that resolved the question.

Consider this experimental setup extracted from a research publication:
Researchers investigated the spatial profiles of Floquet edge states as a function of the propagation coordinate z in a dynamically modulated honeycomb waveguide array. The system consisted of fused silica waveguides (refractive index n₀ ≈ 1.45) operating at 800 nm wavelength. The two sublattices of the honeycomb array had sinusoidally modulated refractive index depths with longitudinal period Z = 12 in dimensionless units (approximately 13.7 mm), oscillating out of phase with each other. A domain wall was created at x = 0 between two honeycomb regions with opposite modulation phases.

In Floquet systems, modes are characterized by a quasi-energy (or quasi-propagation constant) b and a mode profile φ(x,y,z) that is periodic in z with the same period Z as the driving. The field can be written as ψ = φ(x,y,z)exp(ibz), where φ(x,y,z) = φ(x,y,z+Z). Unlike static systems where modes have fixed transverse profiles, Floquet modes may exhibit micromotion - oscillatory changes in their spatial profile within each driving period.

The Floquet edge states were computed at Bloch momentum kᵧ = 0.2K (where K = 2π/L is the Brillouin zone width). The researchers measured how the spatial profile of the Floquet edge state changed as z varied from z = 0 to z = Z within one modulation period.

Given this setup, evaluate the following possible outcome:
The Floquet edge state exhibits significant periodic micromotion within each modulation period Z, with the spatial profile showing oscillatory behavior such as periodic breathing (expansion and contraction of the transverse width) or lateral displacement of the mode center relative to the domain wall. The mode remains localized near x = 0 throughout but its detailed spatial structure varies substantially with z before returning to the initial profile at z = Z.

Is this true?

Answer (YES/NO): YES